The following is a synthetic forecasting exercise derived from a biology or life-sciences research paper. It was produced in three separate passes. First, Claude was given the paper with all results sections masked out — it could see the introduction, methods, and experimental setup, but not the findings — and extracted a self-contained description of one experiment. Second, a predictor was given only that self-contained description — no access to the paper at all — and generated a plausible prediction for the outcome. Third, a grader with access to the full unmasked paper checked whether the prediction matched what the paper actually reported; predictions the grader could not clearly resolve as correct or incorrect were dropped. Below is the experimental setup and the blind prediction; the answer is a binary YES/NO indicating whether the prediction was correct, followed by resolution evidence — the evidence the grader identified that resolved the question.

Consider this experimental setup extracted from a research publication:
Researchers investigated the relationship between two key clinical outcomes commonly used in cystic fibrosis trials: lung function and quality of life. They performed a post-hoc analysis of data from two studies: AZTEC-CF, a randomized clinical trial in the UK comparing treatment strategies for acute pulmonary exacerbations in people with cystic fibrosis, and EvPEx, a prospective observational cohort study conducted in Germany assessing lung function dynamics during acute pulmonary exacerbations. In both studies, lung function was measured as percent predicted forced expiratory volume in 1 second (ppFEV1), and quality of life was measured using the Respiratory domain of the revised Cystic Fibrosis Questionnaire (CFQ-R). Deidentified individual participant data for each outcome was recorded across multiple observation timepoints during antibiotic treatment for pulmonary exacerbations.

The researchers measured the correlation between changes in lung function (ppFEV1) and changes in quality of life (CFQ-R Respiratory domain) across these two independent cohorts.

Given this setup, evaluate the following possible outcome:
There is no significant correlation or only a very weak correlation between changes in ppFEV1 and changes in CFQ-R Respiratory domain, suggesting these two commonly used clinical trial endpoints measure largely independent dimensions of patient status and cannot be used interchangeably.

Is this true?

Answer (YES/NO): YES